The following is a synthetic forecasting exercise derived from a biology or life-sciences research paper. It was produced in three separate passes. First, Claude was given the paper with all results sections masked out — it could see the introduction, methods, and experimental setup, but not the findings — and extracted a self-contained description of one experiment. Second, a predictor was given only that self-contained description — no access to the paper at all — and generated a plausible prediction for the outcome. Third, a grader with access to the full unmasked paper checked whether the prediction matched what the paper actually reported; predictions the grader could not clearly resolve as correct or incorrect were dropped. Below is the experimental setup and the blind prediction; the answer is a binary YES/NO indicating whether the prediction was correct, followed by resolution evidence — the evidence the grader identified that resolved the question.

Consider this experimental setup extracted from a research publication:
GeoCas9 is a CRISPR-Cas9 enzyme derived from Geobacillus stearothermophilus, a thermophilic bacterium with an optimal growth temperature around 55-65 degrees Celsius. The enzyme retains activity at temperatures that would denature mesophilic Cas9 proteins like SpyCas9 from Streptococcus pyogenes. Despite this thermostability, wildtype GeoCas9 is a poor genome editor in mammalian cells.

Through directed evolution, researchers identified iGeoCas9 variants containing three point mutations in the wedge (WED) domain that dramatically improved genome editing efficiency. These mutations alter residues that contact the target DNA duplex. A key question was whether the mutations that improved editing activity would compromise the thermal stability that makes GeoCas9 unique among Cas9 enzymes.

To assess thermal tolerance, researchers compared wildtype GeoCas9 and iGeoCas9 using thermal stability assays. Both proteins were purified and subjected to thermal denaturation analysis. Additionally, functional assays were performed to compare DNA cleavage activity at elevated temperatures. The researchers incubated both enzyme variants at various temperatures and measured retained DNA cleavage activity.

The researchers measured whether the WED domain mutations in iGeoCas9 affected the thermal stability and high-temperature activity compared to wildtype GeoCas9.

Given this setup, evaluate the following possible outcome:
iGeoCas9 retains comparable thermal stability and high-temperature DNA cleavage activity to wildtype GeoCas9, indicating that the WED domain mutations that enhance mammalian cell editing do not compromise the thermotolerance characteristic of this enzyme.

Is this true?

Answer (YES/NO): YES